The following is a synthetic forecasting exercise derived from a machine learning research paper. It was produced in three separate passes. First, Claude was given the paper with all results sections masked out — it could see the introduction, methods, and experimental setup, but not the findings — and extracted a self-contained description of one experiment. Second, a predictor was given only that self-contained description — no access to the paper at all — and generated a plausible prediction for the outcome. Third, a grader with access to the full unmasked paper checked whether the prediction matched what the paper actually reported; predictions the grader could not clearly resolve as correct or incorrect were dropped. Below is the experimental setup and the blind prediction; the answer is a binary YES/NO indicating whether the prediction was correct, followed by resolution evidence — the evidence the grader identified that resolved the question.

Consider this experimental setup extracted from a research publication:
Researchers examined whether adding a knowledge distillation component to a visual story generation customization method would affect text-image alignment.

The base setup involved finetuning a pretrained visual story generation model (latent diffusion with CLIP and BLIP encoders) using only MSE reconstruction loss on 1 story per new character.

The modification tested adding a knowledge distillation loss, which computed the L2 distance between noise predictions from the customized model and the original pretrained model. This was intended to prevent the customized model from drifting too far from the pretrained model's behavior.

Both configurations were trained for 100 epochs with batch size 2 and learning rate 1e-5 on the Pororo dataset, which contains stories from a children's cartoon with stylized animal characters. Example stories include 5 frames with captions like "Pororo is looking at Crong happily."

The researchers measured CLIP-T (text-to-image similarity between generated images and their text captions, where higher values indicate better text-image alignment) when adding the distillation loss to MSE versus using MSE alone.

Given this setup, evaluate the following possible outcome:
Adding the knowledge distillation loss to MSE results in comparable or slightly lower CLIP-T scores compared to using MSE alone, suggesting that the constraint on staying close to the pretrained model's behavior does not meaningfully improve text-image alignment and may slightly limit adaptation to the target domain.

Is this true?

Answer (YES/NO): YES